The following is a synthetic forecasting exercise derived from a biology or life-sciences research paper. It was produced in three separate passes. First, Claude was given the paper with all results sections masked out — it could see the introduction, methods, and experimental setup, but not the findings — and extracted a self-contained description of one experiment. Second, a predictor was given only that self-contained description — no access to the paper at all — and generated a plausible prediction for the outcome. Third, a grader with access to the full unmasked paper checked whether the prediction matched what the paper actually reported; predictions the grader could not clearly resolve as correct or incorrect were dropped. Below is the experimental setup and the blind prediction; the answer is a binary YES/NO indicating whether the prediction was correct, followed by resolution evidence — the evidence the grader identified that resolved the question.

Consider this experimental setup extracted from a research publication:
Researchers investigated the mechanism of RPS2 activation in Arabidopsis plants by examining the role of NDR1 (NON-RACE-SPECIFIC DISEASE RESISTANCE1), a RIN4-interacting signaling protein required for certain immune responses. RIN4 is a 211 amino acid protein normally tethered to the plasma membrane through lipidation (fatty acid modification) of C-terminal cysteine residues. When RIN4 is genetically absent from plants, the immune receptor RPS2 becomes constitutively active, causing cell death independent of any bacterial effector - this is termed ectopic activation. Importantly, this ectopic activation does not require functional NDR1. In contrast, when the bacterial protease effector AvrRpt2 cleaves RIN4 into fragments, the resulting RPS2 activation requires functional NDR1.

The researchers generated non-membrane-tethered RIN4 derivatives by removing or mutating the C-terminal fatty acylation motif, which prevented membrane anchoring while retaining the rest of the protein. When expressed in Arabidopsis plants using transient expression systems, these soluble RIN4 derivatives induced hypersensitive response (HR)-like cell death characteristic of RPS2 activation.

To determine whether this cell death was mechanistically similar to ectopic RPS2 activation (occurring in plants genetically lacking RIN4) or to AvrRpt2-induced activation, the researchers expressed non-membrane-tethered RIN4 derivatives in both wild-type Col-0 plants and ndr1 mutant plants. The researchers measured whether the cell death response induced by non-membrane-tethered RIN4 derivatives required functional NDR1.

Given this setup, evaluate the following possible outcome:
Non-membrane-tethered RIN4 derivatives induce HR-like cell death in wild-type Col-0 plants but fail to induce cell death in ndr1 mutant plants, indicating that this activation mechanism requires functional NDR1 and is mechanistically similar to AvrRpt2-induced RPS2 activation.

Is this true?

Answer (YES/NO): YES